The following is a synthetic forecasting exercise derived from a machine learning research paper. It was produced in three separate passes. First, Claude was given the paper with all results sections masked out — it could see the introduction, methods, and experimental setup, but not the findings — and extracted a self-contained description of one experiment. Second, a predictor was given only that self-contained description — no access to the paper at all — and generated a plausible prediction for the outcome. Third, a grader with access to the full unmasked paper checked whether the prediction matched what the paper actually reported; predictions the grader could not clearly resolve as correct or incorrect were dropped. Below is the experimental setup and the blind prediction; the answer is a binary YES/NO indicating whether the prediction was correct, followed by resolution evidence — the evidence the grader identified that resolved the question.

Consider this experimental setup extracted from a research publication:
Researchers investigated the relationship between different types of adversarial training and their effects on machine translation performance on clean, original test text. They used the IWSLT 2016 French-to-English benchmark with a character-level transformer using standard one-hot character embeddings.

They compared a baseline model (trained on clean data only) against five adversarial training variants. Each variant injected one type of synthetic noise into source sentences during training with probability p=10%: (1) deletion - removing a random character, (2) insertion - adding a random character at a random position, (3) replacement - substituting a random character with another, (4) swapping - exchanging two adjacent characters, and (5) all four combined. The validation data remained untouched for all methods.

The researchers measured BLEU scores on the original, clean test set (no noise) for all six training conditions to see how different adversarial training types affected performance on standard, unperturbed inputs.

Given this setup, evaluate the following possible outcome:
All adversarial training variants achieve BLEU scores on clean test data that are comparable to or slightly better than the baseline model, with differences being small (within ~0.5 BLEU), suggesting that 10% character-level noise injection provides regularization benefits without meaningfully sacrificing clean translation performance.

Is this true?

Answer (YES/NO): NO